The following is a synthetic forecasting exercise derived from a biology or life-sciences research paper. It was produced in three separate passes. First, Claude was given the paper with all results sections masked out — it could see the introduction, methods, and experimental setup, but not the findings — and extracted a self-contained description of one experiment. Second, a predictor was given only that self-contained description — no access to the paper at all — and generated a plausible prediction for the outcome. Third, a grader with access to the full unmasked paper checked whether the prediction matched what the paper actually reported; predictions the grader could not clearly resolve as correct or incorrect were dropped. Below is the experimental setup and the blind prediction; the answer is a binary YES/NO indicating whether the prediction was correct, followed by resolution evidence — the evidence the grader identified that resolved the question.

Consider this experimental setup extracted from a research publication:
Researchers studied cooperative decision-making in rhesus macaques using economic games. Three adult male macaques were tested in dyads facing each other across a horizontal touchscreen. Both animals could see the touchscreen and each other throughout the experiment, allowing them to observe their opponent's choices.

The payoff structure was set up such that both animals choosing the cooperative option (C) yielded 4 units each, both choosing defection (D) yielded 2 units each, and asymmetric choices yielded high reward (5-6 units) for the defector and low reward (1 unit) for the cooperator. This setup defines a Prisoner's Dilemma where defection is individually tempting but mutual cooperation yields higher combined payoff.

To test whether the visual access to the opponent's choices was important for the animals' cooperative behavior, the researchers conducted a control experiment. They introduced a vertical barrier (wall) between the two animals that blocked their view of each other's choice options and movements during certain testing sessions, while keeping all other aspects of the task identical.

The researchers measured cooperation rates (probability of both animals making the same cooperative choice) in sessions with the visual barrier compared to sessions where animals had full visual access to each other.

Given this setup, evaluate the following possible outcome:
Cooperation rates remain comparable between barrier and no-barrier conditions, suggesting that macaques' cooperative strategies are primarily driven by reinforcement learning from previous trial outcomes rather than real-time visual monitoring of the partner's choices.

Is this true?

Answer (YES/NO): NO